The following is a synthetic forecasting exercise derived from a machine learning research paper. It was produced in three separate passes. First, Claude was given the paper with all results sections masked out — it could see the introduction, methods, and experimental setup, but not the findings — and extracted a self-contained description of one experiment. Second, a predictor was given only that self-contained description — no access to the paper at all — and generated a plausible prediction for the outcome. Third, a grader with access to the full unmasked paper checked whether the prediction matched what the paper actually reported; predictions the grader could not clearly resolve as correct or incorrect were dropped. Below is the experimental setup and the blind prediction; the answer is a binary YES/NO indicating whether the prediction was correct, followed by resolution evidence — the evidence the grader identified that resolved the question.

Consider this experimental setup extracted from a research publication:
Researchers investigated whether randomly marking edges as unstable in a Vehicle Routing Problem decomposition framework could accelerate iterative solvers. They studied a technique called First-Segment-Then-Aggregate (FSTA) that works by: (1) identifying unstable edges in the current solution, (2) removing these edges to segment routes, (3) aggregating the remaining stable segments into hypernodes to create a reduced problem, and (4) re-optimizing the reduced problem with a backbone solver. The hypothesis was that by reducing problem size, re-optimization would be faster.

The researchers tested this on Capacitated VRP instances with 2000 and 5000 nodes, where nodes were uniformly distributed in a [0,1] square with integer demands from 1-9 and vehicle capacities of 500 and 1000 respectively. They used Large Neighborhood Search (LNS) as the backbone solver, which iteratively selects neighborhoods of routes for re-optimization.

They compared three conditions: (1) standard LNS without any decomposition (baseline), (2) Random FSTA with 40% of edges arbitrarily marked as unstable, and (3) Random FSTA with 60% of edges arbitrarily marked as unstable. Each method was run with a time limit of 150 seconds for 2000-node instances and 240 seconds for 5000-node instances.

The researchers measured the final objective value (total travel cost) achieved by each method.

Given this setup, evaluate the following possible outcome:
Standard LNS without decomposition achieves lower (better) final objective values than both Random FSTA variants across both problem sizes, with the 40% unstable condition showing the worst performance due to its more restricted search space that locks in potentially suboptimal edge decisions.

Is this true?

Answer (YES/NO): NO